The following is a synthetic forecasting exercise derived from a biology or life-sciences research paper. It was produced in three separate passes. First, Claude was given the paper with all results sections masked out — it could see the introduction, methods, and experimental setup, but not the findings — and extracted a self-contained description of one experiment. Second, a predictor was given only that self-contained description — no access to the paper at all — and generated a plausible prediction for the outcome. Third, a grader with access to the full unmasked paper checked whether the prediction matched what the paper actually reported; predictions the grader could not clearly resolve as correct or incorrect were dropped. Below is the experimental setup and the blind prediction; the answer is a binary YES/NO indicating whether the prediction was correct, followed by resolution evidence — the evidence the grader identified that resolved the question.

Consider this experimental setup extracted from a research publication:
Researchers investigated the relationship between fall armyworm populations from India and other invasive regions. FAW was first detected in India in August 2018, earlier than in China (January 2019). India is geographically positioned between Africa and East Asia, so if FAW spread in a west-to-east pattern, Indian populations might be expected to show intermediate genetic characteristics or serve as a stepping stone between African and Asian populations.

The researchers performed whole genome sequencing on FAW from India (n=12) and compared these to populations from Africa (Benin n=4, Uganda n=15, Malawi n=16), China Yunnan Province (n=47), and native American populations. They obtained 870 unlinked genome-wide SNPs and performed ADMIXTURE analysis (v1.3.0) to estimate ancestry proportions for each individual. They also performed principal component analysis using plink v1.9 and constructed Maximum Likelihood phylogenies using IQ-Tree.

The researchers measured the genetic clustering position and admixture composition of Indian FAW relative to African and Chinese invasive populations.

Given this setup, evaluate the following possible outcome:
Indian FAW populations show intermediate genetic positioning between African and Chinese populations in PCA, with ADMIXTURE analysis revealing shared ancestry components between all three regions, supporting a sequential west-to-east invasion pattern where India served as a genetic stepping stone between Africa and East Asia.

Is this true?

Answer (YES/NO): NO